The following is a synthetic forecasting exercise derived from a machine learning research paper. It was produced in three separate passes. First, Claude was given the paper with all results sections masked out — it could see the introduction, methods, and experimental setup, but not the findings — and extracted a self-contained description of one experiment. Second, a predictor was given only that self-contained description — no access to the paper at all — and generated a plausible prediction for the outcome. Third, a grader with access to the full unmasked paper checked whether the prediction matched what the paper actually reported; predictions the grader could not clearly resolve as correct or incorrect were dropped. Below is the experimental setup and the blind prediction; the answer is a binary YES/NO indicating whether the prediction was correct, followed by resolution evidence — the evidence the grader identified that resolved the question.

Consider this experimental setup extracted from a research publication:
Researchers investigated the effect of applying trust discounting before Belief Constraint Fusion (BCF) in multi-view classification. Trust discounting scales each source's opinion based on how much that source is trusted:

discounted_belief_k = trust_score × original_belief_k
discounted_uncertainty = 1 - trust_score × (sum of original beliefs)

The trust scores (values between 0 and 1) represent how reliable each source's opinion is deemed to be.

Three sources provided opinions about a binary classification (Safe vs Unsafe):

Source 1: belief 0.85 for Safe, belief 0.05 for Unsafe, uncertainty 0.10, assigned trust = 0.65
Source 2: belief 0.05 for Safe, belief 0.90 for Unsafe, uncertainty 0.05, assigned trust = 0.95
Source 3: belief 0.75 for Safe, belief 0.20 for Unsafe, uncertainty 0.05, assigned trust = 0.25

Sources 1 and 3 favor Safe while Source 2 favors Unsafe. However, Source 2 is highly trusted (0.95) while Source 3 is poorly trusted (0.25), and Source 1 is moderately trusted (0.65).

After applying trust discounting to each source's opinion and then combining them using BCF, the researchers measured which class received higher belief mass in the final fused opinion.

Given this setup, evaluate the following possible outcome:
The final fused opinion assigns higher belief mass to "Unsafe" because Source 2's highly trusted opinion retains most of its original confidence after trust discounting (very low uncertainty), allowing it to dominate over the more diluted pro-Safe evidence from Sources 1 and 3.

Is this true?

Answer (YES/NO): YES